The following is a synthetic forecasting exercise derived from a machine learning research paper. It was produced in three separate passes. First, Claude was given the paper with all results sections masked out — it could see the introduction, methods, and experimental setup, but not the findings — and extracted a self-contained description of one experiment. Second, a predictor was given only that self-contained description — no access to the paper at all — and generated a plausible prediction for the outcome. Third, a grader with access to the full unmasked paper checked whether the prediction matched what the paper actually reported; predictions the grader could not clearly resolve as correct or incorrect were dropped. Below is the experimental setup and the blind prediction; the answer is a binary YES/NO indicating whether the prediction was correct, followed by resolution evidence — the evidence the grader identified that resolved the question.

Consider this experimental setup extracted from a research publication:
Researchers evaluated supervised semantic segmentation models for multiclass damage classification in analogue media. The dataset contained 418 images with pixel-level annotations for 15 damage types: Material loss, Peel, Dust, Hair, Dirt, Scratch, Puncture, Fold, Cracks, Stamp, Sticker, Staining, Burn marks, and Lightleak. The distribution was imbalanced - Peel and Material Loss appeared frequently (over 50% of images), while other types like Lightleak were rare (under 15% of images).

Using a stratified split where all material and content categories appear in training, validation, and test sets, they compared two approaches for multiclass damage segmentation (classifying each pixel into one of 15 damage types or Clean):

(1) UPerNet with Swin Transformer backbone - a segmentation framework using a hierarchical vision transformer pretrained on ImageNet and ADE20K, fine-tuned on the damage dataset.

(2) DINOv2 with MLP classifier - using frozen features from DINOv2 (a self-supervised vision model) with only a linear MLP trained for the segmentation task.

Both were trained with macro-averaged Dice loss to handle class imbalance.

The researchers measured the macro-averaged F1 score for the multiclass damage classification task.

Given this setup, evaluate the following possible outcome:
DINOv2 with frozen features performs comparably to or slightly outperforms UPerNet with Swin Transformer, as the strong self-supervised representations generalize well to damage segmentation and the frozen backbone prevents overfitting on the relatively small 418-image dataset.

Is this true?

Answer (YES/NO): YES